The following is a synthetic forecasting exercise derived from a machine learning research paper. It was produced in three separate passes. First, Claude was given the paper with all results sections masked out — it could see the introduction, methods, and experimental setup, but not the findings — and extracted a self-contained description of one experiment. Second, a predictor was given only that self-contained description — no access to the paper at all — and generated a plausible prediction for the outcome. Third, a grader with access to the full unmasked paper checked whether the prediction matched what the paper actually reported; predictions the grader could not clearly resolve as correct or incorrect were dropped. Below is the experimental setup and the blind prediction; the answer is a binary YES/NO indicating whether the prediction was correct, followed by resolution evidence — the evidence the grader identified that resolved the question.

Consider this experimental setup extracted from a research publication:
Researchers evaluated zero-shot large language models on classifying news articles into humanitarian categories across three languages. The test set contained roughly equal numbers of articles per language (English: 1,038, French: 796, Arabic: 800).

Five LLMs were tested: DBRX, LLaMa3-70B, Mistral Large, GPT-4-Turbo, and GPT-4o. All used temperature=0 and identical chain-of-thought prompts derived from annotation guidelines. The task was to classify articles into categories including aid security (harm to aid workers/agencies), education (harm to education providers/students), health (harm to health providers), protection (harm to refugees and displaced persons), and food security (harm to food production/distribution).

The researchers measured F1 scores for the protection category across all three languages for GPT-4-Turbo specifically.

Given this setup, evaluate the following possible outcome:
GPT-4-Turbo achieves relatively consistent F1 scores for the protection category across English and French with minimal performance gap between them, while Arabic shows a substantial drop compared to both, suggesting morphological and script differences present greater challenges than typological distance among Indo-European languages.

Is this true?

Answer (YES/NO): NO